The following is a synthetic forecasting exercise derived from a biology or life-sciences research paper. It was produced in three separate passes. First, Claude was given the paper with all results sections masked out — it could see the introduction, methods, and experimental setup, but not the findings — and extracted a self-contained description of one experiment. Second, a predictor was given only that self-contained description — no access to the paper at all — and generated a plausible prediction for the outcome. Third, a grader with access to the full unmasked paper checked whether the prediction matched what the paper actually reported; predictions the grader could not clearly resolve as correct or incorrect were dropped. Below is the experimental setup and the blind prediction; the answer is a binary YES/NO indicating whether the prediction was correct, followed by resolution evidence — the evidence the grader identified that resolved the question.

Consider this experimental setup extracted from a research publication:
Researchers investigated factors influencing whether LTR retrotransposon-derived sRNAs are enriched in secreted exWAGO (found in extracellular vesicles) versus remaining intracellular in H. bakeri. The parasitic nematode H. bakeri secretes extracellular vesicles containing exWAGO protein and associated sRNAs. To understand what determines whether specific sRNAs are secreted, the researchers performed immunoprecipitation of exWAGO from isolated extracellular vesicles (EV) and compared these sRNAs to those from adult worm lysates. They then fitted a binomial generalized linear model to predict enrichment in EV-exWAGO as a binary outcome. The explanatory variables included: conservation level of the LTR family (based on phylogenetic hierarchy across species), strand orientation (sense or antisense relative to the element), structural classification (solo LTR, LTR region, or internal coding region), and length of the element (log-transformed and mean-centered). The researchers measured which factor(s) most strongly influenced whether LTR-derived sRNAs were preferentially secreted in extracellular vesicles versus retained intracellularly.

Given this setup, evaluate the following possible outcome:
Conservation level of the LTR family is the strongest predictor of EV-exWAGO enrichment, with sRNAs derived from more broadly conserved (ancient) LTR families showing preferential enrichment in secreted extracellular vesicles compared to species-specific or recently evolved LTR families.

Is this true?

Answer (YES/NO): NO